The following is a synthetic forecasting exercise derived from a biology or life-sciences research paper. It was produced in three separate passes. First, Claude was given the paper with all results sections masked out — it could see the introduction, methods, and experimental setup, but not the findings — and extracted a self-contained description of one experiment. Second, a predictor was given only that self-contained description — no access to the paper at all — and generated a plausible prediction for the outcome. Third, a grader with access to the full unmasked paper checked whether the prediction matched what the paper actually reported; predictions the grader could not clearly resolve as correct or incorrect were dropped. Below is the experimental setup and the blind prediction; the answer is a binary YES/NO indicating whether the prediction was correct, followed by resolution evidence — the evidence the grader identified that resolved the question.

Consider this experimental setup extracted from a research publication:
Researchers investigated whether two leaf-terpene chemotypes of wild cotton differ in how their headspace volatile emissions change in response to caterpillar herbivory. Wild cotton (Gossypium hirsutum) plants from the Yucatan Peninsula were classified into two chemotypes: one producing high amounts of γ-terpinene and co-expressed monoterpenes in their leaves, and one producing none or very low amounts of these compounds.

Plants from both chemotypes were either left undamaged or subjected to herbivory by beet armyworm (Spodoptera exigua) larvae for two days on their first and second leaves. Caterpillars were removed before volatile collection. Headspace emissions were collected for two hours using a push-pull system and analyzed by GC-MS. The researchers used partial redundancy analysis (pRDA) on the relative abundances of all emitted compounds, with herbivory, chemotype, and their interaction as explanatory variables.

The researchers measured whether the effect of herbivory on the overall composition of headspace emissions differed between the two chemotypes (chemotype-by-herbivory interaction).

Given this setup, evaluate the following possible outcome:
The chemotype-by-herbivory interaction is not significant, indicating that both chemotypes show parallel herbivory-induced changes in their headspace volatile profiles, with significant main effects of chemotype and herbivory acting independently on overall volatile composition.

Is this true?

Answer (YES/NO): YES